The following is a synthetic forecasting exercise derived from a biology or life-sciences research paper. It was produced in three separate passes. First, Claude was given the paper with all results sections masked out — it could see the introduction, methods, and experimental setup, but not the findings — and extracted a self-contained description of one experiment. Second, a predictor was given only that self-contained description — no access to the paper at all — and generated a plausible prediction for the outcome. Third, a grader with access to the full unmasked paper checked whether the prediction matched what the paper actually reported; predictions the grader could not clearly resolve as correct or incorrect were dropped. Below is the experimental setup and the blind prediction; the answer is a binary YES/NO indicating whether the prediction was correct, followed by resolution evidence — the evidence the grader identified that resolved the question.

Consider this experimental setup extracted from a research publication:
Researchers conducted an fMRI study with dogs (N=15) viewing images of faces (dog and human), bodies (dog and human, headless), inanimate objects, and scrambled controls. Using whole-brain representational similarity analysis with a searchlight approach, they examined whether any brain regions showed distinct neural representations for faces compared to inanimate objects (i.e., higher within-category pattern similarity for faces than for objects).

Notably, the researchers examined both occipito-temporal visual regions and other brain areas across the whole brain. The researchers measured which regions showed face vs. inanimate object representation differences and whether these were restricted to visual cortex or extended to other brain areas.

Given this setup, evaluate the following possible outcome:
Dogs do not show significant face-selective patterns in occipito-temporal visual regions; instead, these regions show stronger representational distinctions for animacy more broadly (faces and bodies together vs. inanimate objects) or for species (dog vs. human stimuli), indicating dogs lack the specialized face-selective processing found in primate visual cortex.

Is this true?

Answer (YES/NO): NO